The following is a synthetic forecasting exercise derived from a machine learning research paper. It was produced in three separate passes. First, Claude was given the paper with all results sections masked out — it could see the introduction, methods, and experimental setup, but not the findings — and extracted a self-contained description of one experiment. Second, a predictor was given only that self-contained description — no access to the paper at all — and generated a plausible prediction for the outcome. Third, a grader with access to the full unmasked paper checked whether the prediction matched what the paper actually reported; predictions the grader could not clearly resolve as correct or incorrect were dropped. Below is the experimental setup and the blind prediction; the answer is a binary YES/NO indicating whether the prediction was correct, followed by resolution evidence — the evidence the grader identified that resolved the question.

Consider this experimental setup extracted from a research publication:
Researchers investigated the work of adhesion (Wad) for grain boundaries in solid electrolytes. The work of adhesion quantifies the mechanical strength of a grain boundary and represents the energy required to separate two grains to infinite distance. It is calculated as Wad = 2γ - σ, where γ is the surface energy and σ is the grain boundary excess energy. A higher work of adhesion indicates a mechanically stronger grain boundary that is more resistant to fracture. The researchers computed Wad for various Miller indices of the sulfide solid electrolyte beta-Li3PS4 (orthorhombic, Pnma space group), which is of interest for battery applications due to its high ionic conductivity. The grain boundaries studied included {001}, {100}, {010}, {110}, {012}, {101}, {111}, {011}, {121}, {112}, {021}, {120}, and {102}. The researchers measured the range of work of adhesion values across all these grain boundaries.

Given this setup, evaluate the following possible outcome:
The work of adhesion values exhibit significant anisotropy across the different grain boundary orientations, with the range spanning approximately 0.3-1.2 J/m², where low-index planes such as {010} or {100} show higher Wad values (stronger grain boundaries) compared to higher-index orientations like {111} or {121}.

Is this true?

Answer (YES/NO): NO